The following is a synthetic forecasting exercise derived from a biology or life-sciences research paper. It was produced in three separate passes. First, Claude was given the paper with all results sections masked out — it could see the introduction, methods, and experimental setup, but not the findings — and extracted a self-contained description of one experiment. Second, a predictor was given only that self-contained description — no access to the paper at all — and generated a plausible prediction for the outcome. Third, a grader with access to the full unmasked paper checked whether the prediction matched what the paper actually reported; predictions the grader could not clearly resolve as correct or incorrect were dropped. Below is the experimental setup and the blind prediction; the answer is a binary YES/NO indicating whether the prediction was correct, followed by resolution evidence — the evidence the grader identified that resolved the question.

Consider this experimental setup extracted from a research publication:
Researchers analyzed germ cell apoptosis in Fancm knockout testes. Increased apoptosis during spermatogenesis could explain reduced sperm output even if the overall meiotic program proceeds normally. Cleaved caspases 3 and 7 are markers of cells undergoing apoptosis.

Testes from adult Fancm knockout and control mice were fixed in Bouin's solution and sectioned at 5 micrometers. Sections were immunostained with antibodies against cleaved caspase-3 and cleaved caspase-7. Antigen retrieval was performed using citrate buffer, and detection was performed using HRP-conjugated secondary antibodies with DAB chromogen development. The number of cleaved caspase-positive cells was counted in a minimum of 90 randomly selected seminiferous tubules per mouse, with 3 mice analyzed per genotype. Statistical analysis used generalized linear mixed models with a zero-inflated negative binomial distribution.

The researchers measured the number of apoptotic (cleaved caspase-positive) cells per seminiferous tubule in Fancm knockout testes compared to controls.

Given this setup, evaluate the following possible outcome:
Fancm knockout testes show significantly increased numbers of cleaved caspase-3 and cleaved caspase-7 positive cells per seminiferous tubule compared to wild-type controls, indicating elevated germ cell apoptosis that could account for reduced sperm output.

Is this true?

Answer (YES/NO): NO